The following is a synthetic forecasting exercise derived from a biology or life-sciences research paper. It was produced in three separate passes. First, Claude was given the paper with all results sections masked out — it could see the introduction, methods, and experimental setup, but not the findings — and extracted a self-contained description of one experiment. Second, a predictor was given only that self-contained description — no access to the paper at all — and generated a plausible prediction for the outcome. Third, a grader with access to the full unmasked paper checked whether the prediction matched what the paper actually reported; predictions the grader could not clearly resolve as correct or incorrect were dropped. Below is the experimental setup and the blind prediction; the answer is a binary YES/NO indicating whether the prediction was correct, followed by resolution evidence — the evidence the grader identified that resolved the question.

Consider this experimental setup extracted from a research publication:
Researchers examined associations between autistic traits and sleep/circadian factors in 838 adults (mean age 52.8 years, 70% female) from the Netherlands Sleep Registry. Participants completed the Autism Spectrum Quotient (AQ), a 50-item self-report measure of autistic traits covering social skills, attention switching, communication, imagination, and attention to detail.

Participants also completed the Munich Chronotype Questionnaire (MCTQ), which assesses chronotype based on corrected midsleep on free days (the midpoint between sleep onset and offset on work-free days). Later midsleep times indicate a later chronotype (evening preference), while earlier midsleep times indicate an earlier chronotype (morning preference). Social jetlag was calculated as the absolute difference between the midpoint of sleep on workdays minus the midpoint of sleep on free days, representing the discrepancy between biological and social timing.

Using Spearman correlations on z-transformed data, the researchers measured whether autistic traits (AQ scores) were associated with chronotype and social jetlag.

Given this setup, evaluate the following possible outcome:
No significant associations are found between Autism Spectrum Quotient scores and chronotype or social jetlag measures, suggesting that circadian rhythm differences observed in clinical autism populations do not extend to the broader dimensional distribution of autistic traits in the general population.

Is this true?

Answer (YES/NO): NO